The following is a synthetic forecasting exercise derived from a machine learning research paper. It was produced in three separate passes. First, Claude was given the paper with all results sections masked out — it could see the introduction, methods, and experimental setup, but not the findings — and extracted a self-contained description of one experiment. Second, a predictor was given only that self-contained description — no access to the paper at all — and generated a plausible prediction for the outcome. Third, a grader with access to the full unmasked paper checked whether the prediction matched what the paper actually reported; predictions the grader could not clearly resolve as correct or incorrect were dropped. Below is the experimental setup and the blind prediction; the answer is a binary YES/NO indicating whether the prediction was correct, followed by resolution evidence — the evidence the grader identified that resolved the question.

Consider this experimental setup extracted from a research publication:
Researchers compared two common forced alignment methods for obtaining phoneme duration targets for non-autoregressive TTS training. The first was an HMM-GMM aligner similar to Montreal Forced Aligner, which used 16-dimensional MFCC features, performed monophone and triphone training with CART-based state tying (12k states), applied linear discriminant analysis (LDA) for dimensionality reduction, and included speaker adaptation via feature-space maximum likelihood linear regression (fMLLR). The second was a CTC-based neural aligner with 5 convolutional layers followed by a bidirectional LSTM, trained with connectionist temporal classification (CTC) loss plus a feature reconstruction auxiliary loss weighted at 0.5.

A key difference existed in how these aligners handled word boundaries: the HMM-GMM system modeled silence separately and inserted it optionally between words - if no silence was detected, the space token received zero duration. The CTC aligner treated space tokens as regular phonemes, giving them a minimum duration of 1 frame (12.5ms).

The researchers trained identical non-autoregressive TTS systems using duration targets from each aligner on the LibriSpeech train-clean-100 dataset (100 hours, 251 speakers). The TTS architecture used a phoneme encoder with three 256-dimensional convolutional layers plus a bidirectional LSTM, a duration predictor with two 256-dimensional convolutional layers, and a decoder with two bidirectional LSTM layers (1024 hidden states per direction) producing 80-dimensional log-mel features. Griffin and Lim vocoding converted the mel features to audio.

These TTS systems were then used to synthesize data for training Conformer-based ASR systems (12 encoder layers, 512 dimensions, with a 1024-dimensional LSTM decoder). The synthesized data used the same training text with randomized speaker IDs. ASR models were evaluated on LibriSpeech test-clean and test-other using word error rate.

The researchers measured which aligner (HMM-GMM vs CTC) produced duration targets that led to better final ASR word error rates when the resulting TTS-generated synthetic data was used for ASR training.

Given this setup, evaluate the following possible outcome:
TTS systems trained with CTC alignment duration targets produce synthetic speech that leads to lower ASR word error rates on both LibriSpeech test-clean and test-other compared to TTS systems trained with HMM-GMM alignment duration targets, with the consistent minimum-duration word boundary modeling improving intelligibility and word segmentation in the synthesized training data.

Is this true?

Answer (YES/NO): NO